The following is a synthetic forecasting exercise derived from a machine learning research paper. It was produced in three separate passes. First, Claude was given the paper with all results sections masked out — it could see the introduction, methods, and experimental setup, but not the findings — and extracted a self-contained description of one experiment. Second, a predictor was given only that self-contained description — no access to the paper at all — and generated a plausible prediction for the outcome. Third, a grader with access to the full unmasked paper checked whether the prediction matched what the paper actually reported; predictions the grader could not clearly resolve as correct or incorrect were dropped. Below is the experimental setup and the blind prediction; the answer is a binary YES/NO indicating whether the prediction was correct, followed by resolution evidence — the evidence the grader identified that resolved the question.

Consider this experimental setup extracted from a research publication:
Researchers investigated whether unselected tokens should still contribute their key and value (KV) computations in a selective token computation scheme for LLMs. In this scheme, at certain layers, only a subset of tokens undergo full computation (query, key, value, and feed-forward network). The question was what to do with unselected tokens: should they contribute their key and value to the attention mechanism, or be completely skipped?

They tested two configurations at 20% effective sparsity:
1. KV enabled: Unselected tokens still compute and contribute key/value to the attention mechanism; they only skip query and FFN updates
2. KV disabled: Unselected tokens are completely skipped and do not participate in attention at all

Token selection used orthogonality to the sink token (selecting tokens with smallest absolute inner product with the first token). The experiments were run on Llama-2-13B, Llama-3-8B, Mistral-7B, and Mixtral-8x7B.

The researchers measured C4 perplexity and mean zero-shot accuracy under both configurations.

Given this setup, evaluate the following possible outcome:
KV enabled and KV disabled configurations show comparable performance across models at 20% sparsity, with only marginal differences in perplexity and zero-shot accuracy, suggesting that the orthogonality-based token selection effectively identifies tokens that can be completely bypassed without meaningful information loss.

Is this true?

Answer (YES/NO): NO